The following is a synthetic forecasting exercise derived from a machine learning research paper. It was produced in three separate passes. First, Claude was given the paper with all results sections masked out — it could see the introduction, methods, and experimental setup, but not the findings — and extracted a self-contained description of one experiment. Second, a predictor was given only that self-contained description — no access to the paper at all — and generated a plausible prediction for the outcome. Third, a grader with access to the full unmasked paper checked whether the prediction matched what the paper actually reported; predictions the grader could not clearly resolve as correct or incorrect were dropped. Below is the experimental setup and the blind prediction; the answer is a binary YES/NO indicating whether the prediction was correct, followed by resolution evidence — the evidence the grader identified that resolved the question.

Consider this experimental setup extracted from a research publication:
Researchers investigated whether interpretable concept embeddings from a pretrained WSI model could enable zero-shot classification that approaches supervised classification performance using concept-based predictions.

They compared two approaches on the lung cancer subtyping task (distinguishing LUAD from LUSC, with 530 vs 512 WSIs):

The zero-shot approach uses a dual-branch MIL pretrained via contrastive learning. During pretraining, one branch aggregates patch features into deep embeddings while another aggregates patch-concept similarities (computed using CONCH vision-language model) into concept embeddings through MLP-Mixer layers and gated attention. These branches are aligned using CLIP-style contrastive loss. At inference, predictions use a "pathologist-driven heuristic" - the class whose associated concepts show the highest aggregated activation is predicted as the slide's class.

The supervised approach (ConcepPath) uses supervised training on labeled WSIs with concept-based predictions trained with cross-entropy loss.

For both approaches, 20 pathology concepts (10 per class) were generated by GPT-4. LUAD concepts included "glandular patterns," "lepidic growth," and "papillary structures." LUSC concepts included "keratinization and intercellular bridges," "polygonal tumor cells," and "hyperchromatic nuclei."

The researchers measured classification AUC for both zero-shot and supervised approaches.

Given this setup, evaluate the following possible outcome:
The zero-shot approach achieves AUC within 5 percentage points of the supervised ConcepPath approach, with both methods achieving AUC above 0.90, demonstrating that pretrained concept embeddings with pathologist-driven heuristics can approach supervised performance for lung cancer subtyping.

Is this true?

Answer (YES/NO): YES